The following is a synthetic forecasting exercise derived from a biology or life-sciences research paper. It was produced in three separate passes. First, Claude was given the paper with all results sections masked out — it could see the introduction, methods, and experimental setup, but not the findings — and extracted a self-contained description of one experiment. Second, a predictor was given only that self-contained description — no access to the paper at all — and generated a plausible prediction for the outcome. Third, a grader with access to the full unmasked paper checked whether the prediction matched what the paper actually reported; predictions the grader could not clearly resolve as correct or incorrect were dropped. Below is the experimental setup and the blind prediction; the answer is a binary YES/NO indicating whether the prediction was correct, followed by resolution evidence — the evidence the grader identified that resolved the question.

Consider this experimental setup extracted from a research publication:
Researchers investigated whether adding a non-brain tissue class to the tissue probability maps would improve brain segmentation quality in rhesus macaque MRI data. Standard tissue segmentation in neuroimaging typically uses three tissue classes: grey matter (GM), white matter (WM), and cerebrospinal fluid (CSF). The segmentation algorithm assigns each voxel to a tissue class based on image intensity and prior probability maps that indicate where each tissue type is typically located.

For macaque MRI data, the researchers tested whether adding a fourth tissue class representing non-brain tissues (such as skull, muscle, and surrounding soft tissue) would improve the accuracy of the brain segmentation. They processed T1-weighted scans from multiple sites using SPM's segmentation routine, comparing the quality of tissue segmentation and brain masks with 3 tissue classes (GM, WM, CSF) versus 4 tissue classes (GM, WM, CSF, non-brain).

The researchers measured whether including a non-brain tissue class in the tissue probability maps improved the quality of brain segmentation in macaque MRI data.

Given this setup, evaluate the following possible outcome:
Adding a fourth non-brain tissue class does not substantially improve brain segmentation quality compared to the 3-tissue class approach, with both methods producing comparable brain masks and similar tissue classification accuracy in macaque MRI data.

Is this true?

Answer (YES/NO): NO